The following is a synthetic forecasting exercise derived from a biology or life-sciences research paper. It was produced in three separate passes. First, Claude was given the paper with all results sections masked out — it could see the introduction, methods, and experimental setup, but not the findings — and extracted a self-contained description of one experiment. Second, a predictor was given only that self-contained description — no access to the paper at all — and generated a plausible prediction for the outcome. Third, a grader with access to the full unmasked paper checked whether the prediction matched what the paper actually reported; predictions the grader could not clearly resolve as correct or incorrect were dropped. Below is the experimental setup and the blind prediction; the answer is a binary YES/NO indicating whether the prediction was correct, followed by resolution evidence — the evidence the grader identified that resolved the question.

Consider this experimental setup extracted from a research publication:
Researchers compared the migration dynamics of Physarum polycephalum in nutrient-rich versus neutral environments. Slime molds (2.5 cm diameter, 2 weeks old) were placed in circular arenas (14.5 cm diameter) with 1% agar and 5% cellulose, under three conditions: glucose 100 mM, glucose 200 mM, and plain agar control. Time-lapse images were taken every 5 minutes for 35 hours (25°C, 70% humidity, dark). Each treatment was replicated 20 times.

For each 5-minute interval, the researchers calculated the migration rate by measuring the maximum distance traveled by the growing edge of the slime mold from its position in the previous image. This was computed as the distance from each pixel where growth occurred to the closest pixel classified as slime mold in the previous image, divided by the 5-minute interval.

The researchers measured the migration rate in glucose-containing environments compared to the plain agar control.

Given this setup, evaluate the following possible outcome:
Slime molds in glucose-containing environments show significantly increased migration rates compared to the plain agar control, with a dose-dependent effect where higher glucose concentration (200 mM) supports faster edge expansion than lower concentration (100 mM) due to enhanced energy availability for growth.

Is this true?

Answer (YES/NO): NO